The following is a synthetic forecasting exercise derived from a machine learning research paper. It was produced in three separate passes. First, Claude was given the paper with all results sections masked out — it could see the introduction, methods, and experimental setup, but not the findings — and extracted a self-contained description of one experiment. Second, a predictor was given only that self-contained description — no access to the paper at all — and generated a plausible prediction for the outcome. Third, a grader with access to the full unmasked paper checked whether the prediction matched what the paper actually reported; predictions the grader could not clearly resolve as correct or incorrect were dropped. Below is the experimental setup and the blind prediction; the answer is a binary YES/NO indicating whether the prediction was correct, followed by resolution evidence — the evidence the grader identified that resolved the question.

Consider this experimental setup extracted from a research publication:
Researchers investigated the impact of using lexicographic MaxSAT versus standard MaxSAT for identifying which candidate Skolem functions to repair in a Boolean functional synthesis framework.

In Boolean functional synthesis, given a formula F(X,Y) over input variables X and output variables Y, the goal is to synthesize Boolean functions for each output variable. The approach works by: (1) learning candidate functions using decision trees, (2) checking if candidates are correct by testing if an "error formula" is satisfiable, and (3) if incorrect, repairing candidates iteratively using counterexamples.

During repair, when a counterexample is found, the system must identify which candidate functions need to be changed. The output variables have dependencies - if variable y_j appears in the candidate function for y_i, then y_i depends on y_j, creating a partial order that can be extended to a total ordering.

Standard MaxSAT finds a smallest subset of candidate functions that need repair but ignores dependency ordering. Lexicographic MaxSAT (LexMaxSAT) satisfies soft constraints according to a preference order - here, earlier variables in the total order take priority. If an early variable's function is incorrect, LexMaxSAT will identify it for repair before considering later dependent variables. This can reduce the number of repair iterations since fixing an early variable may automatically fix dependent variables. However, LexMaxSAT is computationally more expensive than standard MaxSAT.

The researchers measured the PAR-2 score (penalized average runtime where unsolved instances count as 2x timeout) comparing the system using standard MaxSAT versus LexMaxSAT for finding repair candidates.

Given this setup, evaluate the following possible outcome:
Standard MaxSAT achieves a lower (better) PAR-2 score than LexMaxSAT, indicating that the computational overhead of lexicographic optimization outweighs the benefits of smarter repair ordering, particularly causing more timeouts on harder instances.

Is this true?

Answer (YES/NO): NO